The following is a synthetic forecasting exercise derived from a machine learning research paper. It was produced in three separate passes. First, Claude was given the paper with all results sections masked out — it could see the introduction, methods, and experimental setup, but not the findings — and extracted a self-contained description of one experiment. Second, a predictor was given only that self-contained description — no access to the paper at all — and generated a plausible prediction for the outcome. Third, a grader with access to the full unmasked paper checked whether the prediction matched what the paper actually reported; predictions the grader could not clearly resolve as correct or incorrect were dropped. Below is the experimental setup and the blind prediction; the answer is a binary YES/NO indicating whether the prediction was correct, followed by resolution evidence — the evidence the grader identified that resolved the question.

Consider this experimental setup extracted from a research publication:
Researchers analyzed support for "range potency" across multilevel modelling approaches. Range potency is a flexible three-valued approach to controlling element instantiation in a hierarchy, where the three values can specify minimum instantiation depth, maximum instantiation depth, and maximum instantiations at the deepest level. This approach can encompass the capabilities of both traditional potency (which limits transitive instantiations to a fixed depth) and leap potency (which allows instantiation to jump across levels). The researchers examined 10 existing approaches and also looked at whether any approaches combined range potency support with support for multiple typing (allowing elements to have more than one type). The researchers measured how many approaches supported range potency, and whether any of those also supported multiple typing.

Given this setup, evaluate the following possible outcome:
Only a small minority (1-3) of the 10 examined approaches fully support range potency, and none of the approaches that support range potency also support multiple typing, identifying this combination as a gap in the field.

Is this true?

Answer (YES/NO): NO